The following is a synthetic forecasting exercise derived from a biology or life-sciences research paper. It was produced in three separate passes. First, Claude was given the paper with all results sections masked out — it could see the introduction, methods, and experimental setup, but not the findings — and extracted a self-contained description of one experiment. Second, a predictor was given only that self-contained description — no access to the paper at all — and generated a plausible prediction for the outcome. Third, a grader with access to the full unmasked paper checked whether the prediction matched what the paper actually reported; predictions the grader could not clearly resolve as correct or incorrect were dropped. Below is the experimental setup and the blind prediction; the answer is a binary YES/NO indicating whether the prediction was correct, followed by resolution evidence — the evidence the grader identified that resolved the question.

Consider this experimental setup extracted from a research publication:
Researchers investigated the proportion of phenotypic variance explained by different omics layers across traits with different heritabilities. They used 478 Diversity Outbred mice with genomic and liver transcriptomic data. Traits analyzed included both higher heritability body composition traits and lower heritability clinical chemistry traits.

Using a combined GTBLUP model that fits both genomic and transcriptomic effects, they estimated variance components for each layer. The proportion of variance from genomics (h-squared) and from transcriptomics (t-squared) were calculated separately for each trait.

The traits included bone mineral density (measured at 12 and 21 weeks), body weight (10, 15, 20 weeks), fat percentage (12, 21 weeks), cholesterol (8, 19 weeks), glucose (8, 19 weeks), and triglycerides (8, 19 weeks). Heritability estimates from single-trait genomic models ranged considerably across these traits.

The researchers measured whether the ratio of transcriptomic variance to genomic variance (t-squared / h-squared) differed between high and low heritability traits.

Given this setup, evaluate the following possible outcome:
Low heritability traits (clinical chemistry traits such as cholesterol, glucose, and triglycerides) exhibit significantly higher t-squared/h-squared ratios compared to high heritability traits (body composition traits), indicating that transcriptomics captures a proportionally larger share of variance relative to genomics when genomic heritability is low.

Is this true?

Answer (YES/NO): NO